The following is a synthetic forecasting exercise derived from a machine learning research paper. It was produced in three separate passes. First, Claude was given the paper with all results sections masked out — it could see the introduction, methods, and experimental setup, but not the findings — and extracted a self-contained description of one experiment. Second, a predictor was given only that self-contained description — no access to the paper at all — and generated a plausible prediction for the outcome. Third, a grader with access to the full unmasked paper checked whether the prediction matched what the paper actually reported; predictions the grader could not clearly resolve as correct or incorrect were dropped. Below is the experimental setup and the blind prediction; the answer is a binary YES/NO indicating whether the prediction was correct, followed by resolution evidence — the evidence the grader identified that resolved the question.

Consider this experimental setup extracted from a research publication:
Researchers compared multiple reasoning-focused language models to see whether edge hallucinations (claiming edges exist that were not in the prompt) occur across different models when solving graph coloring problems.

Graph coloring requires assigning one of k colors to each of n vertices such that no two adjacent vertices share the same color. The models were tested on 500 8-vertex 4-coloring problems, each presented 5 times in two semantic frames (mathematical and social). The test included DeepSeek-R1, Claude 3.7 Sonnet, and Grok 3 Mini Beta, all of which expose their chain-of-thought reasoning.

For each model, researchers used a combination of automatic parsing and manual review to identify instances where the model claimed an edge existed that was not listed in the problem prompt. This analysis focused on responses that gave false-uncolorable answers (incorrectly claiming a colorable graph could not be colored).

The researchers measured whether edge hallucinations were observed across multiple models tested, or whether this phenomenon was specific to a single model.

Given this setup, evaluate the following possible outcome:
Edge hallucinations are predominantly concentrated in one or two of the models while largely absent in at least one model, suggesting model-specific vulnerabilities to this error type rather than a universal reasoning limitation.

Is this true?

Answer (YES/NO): NO